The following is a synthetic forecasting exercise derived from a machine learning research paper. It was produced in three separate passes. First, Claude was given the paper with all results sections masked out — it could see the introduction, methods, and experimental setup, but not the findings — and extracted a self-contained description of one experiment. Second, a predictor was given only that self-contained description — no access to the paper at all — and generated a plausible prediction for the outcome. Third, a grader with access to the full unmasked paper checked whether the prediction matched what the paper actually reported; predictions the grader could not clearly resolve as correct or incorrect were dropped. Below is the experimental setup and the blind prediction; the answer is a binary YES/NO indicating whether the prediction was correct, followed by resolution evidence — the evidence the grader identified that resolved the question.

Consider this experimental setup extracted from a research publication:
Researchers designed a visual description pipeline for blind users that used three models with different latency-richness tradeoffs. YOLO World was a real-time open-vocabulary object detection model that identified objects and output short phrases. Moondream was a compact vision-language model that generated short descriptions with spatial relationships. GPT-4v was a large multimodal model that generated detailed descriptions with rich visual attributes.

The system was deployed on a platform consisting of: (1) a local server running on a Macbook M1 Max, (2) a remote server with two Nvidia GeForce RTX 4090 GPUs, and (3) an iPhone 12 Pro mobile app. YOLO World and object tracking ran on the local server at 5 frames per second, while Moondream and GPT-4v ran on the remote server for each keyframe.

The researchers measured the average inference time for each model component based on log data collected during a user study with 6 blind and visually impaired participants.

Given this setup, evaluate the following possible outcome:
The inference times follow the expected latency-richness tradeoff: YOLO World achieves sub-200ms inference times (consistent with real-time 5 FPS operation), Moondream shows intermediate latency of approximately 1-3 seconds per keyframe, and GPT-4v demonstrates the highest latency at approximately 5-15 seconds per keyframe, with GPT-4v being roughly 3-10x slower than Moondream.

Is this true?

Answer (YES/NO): YES